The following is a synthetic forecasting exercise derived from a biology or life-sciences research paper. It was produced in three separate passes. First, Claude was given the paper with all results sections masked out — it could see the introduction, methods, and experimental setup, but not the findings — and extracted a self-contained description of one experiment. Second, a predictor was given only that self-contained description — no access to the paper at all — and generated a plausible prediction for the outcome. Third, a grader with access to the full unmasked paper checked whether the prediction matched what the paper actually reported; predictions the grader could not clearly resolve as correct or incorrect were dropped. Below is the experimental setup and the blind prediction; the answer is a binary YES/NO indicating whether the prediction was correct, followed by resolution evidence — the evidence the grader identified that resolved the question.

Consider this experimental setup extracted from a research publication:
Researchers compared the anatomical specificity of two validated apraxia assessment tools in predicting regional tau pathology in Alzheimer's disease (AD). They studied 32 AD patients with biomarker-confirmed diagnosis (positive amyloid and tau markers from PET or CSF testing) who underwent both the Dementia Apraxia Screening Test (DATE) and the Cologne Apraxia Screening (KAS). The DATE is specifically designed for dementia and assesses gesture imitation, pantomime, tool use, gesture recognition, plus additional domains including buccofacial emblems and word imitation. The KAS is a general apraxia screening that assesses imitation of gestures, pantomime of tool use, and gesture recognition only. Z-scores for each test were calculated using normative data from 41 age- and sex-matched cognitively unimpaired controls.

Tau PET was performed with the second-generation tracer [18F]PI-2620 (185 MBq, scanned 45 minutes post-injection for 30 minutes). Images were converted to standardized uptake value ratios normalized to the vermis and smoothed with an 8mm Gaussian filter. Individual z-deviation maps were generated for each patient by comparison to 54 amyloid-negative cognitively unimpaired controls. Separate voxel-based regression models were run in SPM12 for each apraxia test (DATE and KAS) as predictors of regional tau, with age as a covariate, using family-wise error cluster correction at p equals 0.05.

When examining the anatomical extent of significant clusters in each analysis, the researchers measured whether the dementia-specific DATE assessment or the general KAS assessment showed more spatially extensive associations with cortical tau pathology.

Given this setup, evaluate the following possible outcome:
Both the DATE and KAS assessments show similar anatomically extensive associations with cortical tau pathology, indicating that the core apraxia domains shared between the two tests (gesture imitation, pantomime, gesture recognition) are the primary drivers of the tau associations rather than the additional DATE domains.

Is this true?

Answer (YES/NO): YES